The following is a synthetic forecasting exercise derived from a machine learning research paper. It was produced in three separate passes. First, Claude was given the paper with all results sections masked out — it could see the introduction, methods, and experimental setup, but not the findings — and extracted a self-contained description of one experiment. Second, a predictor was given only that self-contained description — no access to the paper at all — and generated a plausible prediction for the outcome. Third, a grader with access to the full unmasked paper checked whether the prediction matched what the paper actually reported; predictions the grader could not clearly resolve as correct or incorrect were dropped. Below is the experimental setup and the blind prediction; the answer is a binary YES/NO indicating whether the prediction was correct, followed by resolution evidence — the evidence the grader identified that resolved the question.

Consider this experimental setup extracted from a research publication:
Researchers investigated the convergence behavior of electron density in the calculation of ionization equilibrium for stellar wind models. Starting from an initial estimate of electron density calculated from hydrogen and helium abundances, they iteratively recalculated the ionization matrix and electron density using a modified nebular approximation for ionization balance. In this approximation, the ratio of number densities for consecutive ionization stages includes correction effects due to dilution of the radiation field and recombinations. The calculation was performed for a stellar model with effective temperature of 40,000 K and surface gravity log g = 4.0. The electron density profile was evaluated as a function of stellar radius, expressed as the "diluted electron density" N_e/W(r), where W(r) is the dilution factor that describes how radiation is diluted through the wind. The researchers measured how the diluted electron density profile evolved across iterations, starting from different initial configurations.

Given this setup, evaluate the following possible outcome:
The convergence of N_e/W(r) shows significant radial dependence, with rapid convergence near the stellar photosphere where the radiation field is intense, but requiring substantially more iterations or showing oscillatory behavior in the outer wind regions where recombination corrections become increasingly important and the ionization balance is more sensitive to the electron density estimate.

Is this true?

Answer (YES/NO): NO